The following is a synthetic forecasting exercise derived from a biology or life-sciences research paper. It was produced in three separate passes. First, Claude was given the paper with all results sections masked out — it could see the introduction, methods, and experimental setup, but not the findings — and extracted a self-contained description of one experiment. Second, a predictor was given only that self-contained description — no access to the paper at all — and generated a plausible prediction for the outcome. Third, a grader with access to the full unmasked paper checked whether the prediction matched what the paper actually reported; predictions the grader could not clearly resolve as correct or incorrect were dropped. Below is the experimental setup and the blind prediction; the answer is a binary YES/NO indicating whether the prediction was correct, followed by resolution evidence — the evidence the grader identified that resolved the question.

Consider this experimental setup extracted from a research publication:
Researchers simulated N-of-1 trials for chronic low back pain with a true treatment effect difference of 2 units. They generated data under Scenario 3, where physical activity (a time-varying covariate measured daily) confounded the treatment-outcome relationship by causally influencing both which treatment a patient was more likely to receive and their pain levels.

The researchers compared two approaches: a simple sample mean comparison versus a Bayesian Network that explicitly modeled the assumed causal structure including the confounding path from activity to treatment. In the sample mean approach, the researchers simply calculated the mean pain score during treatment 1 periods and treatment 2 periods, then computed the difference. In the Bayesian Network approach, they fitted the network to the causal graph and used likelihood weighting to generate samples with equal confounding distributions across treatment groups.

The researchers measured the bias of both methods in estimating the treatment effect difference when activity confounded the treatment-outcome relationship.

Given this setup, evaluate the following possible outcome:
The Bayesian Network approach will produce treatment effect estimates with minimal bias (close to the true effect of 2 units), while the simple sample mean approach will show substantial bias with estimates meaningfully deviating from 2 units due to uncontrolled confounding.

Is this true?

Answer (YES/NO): NO